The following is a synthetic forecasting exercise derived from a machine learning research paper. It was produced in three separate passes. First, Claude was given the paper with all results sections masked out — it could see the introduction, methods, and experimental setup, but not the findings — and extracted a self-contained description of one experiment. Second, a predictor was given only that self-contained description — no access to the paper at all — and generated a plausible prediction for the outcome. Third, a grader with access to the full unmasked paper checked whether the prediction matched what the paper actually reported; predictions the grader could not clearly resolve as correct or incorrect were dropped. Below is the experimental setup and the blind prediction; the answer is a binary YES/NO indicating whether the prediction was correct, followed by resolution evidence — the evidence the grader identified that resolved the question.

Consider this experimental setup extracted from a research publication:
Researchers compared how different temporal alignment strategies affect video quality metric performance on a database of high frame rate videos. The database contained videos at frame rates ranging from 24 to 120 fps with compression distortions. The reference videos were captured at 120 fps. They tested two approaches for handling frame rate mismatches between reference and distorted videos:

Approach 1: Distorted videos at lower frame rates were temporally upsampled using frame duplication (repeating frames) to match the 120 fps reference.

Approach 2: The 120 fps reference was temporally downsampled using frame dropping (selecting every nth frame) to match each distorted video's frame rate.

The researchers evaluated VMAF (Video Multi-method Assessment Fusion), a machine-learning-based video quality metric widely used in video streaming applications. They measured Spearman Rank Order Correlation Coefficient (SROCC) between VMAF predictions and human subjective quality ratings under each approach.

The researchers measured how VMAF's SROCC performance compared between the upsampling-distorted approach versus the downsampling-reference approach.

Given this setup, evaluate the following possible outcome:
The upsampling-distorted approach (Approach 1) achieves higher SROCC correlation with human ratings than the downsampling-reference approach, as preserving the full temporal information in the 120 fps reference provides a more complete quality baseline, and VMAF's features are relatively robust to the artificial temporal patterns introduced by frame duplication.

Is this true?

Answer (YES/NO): YES